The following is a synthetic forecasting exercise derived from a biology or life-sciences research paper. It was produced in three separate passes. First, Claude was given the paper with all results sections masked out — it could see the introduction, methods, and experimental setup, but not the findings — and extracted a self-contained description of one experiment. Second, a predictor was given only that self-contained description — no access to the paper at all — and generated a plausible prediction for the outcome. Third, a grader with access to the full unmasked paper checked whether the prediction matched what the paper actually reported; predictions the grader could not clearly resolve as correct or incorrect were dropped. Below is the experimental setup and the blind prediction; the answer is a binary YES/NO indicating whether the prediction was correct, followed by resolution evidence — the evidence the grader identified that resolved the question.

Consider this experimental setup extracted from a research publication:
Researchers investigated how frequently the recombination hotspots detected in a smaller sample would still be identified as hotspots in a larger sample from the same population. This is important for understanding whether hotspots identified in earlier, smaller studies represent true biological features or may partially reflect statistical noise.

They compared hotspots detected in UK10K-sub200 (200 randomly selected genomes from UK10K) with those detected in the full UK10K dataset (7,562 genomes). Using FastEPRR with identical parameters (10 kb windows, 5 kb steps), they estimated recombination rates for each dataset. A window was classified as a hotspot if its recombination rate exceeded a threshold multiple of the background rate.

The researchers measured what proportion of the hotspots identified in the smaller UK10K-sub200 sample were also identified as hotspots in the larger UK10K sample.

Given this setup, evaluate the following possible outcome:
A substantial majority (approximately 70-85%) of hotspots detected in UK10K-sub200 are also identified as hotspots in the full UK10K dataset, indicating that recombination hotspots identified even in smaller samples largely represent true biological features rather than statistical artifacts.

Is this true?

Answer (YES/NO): NO